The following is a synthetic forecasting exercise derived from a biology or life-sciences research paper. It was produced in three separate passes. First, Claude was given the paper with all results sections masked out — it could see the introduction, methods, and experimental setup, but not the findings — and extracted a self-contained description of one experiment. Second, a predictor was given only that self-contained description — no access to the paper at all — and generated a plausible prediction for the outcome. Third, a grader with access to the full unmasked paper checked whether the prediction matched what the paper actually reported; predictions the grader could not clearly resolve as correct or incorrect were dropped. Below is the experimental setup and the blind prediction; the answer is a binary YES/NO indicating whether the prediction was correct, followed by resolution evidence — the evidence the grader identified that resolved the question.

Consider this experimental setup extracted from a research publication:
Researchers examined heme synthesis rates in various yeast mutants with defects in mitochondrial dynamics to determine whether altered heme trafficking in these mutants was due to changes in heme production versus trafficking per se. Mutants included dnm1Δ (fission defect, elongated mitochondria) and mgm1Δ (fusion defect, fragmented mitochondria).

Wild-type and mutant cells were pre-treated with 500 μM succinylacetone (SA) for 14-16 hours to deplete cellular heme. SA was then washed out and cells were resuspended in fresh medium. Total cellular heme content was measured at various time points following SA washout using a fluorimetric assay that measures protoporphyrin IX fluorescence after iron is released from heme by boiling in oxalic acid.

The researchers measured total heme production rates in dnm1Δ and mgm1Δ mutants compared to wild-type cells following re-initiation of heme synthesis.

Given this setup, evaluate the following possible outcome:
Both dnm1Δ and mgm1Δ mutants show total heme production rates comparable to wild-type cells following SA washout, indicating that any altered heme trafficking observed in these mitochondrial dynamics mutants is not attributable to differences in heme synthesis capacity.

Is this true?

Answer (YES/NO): YES